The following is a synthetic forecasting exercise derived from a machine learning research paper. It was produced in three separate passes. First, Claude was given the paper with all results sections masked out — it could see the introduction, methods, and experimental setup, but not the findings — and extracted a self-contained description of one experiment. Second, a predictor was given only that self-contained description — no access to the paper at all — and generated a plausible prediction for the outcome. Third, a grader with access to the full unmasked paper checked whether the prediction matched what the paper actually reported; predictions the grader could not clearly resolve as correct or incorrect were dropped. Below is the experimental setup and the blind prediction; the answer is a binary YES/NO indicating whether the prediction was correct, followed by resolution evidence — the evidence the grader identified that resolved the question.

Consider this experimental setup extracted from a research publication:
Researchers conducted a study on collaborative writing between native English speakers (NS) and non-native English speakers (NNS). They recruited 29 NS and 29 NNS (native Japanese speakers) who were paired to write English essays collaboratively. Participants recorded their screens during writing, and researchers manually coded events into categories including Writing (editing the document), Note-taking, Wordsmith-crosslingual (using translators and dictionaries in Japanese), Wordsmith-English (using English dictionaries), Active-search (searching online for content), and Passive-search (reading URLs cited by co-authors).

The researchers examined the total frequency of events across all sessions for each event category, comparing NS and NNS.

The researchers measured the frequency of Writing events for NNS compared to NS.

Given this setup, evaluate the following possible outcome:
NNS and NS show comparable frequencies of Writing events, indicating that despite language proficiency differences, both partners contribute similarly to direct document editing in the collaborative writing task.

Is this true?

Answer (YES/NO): NO